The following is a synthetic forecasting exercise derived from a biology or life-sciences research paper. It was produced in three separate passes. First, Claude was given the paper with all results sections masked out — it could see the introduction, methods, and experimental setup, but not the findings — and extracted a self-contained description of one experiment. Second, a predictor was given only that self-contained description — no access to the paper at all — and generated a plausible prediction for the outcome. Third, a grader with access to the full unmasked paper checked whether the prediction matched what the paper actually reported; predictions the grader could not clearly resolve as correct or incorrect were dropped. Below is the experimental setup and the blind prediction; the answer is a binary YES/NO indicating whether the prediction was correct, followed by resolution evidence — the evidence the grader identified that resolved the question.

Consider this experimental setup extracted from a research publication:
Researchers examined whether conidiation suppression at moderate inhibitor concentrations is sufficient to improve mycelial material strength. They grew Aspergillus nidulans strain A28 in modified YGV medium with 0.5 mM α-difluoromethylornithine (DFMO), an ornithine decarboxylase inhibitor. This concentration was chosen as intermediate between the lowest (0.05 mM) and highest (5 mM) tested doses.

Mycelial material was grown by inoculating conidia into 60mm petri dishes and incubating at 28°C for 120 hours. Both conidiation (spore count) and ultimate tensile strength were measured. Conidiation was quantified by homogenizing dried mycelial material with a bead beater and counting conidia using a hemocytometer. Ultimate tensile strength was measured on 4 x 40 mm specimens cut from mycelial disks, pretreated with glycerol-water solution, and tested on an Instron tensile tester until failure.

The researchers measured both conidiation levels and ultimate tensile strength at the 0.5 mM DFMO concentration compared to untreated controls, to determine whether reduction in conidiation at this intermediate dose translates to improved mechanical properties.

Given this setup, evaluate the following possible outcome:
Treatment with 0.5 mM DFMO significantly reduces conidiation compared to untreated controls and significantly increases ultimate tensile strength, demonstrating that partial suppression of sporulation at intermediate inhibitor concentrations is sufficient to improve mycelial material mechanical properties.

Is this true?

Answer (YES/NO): NO